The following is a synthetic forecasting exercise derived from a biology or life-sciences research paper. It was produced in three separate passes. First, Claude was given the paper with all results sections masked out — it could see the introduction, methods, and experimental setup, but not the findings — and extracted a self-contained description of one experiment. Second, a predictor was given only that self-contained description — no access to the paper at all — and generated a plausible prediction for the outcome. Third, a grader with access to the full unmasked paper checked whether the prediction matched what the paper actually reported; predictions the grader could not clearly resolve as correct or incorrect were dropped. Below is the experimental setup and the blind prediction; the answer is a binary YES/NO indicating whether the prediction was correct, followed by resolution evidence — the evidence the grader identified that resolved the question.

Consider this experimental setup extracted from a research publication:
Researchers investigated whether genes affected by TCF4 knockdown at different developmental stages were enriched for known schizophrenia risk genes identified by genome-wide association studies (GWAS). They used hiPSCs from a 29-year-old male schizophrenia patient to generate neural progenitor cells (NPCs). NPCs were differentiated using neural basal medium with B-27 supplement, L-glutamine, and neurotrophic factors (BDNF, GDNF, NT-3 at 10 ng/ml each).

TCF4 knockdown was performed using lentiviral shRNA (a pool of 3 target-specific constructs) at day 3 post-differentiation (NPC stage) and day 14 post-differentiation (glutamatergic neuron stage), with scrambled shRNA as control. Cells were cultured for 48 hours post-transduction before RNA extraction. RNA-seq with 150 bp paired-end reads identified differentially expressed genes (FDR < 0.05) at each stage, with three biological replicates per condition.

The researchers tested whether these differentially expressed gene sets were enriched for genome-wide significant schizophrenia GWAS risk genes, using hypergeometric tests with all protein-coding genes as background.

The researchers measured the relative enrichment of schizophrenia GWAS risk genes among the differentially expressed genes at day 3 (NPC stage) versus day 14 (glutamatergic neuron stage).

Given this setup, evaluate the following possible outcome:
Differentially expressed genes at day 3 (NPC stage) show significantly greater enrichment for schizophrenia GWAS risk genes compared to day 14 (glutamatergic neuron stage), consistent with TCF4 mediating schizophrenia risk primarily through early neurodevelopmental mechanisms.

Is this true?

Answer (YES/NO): YES